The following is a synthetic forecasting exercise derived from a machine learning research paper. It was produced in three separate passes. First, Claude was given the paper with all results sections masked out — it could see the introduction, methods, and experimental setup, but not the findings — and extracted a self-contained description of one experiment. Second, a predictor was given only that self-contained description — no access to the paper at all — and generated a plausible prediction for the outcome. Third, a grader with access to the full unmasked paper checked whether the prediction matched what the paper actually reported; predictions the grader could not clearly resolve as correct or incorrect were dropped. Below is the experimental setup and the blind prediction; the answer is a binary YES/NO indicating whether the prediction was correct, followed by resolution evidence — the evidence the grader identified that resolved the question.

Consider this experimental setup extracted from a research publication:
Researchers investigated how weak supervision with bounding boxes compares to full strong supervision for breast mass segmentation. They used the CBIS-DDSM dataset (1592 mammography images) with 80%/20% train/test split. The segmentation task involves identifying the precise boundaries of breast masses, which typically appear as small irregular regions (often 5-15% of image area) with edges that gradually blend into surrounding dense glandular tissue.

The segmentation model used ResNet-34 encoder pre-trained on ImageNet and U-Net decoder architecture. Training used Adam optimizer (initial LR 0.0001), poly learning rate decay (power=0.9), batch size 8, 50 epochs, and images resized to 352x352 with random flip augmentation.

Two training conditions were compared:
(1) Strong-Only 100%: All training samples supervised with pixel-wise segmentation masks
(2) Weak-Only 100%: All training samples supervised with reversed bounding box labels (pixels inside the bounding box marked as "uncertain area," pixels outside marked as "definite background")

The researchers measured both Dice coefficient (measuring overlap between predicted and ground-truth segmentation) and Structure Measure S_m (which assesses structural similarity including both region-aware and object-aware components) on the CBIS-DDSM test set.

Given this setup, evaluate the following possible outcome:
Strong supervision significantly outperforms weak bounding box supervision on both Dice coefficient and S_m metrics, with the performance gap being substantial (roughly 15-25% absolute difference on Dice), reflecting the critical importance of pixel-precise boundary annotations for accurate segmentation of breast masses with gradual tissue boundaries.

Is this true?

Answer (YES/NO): NO